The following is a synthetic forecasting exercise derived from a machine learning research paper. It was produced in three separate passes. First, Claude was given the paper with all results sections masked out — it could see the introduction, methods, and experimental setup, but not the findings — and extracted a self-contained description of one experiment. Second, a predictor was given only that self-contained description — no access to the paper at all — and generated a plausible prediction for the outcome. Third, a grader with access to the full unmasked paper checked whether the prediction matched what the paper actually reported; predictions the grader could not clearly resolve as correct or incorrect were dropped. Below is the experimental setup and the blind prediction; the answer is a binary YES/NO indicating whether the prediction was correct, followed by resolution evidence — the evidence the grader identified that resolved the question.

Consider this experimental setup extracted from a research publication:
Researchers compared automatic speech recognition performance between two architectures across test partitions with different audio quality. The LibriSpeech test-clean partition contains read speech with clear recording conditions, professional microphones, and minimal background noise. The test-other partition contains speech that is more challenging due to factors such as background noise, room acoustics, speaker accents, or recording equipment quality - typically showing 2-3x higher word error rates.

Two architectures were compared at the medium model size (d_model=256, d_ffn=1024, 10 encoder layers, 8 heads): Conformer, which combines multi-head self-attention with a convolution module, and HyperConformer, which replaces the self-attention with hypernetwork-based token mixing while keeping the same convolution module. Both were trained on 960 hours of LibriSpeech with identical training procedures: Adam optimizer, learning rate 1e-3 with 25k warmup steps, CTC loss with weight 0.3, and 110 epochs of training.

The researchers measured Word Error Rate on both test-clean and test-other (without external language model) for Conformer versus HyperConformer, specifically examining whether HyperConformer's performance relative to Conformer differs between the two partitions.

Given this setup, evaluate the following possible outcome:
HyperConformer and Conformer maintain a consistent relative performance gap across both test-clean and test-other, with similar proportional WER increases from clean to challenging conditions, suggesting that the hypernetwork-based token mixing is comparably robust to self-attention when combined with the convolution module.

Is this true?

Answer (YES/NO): NO